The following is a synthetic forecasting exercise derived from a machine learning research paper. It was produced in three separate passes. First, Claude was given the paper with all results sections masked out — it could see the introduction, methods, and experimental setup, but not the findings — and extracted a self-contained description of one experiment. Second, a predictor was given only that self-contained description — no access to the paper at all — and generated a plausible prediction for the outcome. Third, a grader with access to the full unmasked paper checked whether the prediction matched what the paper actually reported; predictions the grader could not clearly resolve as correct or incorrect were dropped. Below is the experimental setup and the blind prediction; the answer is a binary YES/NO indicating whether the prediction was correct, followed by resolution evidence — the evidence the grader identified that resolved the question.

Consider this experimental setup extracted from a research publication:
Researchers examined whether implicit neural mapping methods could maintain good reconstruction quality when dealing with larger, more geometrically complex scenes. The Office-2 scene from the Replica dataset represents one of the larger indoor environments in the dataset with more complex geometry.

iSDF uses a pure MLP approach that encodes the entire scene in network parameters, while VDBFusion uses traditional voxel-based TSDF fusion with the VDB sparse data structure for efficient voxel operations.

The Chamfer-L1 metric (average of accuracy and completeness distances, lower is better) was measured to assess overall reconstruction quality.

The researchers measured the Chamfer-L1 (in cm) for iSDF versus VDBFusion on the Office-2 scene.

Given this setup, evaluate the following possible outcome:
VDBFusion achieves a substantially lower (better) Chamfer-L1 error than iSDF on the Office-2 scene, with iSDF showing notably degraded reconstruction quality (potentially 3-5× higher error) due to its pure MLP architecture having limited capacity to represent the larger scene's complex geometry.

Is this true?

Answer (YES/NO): YES